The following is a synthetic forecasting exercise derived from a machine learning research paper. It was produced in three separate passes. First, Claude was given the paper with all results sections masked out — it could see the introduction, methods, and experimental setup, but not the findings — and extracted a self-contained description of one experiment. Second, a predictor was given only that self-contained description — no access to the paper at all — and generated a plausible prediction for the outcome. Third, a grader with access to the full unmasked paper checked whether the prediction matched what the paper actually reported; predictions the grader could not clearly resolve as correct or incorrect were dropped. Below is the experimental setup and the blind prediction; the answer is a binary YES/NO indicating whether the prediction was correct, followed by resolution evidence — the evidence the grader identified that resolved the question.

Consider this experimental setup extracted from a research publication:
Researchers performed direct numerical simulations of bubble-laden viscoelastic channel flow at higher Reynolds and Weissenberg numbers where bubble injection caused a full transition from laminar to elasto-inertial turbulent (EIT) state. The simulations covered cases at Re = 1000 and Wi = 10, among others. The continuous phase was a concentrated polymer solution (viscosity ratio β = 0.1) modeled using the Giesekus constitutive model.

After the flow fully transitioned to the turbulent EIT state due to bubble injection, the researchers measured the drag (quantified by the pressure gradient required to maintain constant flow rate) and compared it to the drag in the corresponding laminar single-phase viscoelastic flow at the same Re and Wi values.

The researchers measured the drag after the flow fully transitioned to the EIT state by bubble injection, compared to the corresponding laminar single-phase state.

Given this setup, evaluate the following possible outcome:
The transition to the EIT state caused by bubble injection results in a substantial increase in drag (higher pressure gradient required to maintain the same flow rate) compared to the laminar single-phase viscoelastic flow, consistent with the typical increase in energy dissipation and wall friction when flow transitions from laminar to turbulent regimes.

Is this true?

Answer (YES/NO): YES